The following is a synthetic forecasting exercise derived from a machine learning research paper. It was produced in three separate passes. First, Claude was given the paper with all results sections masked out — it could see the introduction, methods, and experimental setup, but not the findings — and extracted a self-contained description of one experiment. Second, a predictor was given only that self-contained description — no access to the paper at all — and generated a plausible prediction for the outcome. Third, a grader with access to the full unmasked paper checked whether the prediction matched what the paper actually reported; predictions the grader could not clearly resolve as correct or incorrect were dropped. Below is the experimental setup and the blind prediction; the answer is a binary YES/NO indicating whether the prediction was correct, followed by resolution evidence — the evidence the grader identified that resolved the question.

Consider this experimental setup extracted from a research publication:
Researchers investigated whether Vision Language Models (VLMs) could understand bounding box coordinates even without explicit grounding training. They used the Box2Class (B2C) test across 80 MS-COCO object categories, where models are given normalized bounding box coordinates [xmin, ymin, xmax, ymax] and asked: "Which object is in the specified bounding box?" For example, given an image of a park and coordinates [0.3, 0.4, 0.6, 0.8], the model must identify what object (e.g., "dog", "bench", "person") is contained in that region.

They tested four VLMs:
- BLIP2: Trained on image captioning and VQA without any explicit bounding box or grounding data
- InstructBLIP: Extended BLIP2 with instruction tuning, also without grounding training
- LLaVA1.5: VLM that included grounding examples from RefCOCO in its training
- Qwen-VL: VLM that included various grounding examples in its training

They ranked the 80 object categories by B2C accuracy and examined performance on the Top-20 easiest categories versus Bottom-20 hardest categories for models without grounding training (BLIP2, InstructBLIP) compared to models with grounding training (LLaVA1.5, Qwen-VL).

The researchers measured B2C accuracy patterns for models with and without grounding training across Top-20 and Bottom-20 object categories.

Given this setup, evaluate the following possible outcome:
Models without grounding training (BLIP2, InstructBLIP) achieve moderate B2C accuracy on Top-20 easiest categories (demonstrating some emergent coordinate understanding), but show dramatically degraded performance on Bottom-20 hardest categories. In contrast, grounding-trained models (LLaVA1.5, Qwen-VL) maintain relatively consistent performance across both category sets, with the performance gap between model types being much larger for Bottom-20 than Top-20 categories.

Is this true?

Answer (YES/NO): YES